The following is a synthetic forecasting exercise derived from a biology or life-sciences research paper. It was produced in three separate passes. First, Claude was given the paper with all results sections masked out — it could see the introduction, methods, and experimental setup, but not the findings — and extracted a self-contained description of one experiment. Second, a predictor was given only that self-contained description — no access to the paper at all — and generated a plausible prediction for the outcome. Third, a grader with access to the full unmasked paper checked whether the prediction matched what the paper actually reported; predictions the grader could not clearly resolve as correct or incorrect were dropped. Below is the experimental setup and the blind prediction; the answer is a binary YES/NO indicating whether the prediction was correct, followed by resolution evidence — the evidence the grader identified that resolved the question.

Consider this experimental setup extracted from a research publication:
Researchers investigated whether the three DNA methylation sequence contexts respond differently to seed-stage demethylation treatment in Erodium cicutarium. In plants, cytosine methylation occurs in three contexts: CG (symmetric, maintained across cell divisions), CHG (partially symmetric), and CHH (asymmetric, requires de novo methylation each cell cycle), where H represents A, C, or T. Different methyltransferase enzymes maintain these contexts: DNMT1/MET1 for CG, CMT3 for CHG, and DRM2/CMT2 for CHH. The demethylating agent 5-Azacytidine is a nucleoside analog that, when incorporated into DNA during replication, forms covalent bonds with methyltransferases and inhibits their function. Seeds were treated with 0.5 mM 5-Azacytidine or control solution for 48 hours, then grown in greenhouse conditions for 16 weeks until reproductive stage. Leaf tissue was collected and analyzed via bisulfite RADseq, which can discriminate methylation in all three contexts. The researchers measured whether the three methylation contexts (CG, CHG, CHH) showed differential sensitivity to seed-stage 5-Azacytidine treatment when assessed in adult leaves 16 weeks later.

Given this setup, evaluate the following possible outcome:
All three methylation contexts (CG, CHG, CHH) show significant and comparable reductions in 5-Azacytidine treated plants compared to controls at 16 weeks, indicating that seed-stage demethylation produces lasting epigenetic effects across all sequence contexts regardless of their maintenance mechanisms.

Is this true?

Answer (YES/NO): NO